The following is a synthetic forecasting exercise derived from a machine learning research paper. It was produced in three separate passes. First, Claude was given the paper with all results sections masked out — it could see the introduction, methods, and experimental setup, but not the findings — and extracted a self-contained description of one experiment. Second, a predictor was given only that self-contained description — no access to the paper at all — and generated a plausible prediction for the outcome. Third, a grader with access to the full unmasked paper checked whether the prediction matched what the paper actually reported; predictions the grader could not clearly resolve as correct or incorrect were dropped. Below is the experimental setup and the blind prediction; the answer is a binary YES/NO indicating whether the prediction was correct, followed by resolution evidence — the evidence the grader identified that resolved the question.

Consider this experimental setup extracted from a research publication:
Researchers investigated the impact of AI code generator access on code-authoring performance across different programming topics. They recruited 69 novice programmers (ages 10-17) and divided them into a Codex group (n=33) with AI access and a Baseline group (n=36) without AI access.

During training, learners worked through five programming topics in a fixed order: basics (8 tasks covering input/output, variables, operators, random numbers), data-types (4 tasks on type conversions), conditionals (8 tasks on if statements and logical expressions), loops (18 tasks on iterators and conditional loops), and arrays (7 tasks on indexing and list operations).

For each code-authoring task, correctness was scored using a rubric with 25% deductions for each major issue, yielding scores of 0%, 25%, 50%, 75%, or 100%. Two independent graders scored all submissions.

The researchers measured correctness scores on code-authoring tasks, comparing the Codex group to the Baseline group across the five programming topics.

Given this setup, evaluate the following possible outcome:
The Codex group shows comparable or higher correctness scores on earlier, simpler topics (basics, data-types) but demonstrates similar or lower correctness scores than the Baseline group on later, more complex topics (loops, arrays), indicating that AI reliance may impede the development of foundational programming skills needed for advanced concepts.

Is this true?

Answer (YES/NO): NO